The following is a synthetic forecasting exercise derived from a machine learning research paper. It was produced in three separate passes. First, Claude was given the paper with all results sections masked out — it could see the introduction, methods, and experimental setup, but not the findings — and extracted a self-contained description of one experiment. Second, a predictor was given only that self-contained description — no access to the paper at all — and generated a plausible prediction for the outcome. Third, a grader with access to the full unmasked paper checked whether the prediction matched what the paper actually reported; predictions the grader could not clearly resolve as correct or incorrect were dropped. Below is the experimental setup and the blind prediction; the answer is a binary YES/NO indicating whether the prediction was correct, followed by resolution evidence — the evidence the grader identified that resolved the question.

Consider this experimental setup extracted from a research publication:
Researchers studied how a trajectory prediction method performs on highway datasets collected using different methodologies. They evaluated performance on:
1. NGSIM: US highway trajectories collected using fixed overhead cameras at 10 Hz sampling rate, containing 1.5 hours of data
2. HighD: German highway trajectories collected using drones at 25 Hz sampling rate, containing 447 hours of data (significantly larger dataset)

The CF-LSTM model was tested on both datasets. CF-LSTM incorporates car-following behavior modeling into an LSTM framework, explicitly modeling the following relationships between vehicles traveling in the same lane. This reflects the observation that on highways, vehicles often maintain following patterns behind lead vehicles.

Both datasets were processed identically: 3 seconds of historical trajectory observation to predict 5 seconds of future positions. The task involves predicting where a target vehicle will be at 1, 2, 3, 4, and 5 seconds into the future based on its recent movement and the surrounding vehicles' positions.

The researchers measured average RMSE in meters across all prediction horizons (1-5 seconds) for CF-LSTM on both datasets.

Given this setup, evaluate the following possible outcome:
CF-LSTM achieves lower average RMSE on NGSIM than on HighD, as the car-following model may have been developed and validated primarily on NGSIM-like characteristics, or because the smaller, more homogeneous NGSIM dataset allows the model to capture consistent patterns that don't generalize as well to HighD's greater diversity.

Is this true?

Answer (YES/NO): NO